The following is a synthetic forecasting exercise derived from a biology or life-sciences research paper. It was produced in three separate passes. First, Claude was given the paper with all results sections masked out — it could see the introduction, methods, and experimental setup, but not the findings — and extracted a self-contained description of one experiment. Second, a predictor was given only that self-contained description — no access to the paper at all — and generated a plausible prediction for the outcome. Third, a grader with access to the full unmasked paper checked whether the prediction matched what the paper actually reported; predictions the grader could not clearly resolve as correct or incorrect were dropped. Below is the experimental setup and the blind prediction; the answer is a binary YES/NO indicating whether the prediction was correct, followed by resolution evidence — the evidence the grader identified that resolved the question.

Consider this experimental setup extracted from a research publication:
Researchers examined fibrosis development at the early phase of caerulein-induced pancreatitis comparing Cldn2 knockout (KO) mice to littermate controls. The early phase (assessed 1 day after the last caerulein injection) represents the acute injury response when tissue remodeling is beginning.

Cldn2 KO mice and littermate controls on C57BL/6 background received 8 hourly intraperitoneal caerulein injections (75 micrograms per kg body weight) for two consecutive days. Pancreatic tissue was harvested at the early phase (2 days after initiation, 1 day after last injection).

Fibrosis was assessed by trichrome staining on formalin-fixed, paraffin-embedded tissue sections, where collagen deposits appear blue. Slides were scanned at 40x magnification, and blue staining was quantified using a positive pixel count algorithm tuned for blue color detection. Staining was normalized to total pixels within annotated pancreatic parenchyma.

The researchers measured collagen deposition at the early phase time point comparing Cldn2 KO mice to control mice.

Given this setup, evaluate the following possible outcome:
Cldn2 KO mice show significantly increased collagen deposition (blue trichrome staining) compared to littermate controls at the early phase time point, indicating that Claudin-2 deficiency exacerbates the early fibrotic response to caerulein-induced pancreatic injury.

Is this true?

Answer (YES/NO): NO